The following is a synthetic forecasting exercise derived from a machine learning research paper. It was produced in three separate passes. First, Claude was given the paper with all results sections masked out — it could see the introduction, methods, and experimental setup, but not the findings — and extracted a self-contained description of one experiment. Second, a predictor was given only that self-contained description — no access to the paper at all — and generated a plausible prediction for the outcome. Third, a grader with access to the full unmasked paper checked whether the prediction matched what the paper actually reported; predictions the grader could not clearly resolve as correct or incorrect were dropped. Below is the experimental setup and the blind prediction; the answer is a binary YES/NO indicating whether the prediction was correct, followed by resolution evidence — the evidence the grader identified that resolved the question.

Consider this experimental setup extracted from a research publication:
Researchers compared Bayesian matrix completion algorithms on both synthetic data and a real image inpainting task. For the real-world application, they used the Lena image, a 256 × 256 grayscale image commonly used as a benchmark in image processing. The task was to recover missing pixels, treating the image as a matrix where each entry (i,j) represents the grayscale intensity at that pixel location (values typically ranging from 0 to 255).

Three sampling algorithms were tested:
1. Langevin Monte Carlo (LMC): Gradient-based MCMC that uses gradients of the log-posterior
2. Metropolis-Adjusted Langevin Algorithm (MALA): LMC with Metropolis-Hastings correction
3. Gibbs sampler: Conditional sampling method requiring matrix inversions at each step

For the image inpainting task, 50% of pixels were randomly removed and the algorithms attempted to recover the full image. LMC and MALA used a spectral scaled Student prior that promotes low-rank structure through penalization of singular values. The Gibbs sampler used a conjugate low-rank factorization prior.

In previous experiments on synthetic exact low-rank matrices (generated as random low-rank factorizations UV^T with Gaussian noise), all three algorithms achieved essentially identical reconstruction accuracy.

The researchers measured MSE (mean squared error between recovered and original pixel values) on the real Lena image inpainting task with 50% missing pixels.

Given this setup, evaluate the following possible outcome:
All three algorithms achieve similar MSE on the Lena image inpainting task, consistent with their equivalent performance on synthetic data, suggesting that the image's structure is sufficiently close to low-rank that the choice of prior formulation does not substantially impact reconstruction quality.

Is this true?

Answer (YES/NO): NO